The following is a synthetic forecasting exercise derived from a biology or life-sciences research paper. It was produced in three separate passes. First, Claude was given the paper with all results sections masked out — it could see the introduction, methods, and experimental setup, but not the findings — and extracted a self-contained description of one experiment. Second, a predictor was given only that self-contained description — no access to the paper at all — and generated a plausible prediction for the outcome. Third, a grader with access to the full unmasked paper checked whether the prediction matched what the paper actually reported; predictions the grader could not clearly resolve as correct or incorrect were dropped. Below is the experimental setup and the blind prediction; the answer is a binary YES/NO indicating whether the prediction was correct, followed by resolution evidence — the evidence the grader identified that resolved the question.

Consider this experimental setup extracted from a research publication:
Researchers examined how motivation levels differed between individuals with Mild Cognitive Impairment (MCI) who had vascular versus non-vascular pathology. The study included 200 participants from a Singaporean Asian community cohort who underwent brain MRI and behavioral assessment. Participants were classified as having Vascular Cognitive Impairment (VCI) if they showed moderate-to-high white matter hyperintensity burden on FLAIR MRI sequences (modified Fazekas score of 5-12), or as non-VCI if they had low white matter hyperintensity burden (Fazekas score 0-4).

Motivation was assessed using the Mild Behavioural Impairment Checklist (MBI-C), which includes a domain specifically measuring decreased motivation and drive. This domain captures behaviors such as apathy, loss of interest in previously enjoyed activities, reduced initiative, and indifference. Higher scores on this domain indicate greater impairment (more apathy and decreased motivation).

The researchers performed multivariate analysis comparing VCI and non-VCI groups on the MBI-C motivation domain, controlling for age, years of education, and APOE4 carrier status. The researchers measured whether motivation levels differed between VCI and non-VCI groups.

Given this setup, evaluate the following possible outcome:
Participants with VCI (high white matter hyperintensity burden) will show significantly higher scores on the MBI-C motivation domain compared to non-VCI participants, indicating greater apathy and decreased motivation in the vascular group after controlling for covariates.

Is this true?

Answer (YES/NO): NO